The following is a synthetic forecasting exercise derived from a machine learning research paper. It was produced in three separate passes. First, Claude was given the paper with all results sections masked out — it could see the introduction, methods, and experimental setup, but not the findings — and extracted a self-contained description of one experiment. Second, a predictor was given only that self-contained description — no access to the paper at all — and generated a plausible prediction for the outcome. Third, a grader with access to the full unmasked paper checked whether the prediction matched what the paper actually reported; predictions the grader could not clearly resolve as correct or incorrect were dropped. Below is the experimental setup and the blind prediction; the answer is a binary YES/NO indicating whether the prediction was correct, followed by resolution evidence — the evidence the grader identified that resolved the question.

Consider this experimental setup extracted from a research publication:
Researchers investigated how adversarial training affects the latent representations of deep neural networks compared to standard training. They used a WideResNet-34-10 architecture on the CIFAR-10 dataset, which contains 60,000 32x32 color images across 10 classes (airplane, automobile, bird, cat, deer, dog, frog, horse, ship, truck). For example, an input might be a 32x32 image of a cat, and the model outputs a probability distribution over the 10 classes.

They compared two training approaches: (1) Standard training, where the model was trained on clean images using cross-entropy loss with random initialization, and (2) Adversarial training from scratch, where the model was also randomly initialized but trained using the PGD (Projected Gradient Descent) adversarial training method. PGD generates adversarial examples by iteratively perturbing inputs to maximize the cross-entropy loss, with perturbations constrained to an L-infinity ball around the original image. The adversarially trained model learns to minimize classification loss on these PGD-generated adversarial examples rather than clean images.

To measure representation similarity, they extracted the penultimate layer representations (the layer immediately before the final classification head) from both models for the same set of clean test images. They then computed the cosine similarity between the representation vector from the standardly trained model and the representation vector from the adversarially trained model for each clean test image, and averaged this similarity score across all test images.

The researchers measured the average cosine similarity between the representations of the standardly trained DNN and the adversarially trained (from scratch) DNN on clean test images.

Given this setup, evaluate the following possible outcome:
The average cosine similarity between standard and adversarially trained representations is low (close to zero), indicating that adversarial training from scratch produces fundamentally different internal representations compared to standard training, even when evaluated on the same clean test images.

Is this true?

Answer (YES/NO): NO